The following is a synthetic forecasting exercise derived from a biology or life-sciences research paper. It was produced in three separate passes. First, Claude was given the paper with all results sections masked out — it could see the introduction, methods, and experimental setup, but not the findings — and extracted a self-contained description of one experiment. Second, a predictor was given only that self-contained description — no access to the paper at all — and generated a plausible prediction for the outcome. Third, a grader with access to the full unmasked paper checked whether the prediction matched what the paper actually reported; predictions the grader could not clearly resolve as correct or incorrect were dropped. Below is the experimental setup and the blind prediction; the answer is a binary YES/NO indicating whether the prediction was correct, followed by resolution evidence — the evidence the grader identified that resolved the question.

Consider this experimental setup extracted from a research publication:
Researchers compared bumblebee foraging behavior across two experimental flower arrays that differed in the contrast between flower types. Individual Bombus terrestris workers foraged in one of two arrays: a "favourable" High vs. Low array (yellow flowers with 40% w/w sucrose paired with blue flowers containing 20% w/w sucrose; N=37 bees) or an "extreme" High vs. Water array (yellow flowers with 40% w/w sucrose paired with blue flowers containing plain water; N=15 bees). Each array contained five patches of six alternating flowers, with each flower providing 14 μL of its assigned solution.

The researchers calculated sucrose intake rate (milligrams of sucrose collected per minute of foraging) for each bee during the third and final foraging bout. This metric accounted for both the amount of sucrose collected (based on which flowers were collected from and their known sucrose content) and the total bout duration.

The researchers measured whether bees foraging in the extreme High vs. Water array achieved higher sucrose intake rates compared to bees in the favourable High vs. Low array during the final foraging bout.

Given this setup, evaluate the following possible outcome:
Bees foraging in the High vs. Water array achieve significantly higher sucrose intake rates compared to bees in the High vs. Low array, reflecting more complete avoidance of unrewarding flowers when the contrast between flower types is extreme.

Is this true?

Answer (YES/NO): NO